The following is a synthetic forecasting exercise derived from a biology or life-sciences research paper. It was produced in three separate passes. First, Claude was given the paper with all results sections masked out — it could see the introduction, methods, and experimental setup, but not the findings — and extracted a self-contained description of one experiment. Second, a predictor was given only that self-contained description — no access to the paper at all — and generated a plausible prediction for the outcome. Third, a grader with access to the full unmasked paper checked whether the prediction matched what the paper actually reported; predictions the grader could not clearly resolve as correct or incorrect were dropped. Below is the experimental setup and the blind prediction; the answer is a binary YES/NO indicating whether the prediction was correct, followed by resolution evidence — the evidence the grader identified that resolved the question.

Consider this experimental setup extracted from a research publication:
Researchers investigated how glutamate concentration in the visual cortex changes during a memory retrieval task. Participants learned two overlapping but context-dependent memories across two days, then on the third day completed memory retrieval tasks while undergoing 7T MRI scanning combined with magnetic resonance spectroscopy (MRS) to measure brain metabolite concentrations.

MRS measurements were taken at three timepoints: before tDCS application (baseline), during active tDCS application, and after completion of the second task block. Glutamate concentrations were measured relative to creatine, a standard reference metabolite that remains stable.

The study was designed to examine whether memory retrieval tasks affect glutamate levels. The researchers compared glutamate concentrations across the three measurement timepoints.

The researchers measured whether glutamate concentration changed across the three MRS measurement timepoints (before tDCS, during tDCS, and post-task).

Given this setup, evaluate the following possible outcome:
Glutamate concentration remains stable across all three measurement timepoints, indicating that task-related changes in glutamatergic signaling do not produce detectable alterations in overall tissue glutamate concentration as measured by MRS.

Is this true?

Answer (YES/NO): NO